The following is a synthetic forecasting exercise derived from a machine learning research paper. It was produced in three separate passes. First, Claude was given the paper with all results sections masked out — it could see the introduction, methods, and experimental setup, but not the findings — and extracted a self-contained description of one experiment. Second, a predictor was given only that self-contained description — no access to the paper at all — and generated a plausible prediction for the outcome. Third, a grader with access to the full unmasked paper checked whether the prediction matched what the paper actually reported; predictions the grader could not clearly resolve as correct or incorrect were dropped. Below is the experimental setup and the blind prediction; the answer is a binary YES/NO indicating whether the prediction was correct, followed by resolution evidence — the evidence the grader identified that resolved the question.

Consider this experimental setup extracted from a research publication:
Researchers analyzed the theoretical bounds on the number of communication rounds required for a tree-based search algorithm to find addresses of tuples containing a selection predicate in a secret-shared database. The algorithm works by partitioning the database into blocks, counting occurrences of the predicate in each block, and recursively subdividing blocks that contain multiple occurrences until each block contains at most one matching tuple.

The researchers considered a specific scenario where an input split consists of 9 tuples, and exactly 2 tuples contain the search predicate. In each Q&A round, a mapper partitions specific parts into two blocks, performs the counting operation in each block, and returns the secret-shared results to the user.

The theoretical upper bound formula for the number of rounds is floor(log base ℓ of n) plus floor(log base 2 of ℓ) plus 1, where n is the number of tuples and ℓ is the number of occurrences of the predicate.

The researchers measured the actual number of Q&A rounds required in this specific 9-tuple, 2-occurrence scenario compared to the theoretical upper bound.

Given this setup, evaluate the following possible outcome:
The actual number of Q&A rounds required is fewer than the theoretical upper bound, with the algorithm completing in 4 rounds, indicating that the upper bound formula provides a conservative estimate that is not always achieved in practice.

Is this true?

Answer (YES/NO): YES